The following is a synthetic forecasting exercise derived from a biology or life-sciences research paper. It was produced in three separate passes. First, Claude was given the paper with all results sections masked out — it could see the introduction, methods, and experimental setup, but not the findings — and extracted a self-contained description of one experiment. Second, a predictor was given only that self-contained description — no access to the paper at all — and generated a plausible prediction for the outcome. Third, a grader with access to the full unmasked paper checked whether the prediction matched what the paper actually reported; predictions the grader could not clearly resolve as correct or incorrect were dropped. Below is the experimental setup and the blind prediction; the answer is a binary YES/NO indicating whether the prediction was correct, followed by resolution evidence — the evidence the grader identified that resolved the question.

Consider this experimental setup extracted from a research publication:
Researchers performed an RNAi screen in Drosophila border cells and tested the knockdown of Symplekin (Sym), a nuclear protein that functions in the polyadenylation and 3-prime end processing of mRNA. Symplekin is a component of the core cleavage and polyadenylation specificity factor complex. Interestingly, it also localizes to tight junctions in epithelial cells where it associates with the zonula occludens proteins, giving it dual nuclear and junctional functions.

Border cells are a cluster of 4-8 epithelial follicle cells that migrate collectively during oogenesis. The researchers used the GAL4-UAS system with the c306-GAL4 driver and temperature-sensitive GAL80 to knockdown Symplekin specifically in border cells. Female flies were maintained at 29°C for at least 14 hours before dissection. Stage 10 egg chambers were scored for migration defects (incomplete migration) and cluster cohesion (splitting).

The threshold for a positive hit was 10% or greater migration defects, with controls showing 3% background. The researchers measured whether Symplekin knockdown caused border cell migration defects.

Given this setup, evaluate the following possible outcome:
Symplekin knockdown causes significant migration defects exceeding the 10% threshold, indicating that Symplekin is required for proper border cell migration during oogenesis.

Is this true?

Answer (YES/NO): YES